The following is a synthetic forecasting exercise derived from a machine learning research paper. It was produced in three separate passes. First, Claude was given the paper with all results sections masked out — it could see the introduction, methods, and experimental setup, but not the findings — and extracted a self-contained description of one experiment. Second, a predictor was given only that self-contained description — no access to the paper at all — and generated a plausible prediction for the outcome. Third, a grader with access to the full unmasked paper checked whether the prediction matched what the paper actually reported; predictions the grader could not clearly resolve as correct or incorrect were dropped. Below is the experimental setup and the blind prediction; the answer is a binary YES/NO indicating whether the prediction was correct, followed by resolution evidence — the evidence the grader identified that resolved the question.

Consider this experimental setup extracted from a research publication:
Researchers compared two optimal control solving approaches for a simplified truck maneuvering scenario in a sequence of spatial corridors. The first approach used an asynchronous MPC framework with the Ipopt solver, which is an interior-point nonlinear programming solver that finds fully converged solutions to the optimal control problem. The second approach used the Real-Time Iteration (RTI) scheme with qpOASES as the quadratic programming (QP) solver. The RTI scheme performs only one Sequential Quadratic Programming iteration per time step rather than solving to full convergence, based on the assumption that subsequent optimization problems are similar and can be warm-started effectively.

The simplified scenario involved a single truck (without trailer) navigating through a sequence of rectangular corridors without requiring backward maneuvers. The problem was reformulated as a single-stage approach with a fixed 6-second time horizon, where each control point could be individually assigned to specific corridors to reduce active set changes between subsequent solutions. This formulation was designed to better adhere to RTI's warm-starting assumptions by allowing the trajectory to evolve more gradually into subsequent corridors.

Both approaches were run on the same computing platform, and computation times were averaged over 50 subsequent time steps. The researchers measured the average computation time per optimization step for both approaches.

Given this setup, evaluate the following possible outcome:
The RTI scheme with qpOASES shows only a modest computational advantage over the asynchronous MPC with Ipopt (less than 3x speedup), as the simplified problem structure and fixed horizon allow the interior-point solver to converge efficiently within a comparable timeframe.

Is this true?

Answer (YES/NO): NO